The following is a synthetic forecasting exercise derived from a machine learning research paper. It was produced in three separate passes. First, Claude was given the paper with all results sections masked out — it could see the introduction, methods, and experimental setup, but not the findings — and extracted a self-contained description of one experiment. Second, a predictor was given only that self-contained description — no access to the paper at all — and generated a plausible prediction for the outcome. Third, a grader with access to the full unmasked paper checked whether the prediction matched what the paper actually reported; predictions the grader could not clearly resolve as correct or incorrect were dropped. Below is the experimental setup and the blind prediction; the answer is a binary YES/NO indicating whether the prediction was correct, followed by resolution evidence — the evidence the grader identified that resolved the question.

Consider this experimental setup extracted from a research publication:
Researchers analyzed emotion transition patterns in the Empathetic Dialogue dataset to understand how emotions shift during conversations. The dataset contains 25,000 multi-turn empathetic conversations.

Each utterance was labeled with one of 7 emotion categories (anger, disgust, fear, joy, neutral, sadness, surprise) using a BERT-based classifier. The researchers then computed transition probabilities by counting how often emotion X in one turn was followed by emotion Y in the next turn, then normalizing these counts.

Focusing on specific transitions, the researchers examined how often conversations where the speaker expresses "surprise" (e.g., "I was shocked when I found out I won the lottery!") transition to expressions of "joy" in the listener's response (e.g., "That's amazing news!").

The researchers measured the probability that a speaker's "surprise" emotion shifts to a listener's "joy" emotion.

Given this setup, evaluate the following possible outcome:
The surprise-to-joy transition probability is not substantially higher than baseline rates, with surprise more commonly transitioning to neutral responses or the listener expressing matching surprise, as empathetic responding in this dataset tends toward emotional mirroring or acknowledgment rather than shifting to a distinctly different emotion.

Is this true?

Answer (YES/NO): NO